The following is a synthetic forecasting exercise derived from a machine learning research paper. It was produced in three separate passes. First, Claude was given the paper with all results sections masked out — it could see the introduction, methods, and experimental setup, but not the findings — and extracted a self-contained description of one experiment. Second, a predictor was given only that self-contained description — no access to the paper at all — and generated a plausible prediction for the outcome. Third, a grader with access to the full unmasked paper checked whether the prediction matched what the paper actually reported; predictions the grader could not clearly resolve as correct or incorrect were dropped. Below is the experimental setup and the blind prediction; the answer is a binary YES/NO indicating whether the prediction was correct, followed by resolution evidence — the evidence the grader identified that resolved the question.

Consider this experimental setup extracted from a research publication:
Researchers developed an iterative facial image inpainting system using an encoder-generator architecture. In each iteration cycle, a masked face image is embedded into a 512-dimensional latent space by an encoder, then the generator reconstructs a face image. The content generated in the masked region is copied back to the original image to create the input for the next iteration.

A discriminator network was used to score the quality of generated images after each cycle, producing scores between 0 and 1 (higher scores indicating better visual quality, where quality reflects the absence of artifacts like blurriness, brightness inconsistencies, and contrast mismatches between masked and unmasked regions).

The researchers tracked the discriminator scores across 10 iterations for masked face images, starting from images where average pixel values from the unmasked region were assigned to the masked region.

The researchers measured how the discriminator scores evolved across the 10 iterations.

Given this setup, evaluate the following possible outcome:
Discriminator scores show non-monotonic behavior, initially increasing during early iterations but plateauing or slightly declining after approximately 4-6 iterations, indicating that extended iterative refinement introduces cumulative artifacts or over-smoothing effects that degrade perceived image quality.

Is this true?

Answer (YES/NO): NO